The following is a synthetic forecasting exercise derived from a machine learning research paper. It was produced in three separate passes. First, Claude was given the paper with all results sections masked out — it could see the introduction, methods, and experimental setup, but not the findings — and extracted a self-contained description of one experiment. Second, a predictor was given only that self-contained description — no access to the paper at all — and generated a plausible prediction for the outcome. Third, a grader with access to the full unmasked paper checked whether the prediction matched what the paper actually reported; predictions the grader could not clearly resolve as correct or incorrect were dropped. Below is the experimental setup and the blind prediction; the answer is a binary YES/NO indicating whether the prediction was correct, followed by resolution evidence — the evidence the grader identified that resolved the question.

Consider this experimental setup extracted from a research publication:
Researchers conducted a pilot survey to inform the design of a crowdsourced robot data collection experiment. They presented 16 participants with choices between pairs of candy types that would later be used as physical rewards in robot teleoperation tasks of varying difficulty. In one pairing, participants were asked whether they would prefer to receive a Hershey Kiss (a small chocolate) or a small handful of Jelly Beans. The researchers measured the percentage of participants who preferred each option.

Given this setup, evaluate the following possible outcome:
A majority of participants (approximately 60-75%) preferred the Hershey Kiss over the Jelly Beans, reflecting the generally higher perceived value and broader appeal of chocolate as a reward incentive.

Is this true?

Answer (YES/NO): YES